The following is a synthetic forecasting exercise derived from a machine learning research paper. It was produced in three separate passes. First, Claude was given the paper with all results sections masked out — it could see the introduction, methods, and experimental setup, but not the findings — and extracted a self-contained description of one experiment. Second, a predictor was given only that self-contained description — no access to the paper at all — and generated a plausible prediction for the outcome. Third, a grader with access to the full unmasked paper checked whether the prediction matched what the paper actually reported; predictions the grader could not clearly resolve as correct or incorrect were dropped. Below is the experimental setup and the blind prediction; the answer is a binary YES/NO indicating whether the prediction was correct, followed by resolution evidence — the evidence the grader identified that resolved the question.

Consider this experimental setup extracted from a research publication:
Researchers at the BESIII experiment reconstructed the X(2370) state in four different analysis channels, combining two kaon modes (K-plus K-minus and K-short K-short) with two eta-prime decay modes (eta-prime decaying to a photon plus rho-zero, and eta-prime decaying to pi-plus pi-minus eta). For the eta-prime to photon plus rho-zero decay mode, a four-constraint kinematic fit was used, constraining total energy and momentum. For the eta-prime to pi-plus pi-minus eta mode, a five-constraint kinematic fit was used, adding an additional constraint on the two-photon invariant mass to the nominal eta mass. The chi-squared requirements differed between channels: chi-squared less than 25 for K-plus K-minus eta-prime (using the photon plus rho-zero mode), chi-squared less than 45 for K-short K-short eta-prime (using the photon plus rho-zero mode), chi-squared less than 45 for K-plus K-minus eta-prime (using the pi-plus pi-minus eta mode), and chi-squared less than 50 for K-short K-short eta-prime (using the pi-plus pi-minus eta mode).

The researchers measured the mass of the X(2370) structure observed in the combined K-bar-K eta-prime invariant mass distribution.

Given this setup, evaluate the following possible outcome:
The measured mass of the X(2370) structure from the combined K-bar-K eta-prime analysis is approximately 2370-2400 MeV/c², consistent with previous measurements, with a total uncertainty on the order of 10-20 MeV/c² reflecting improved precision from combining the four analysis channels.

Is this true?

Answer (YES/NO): NO